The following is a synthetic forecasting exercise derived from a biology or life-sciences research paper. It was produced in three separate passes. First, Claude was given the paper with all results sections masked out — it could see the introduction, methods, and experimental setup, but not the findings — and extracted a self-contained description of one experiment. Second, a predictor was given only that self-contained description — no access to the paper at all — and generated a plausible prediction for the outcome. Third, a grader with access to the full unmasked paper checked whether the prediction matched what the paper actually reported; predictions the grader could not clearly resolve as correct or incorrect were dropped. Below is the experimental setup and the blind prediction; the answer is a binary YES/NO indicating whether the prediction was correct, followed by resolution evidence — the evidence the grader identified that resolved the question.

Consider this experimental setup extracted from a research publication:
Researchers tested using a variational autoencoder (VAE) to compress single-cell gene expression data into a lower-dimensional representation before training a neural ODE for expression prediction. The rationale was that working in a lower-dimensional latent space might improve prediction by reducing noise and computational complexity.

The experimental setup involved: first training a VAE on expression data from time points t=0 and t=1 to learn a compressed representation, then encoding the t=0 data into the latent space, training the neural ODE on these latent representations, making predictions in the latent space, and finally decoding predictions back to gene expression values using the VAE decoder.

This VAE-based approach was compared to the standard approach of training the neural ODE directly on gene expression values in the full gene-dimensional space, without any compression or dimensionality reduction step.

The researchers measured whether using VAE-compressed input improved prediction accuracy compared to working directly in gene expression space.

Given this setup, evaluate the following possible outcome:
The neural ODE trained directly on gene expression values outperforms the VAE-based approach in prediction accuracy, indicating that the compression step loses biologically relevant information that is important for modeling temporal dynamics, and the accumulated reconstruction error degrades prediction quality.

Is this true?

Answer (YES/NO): NO